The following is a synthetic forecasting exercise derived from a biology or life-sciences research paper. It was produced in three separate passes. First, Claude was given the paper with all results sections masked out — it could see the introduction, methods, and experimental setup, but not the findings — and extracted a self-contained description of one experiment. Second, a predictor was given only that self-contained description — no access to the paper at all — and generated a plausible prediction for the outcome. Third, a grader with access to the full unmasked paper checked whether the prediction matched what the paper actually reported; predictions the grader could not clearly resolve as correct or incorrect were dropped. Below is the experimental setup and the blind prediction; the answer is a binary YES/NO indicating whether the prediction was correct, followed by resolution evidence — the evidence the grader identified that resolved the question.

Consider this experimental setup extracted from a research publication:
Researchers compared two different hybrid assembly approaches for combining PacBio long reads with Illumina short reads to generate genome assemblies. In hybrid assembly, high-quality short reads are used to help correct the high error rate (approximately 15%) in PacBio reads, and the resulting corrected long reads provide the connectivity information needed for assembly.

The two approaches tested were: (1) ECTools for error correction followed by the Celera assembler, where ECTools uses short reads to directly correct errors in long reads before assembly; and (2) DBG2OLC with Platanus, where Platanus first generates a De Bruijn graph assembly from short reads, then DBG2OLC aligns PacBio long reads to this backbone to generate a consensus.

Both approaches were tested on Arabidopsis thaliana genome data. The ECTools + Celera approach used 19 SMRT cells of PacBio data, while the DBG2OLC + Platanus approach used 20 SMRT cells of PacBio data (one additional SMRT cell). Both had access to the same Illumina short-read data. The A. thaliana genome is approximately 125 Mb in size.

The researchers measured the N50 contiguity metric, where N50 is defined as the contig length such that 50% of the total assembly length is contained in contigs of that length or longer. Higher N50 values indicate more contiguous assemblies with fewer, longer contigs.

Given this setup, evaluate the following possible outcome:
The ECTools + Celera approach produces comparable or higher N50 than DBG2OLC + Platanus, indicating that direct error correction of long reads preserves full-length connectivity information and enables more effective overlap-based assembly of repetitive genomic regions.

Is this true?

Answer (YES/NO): NO